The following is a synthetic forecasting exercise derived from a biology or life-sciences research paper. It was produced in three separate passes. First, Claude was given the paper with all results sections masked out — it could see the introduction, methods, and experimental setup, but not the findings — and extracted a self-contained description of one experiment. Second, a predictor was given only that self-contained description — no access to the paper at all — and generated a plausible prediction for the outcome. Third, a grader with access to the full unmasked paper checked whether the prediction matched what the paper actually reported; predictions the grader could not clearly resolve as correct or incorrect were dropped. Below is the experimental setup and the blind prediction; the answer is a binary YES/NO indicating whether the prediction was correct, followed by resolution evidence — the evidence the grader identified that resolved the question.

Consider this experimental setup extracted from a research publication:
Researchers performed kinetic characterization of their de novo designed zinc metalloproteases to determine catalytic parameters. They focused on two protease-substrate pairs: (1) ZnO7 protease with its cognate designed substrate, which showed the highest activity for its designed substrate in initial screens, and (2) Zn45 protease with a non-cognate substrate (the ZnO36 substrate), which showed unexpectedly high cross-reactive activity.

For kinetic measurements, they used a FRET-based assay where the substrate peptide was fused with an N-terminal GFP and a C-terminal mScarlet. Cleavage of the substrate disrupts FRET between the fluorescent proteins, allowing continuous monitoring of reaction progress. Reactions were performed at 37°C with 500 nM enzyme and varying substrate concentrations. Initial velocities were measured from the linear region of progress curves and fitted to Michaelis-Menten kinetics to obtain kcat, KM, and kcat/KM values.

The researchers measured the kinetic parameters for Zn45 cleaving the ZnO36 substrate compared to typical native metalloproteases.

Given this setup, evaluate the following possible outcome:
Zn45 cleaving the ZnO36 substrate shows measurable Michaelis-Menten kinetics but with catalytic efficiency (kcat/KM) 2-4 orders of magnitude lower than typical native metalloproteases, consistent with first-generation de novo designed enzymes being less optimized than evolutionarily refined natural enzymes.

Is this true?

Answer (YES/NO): NO